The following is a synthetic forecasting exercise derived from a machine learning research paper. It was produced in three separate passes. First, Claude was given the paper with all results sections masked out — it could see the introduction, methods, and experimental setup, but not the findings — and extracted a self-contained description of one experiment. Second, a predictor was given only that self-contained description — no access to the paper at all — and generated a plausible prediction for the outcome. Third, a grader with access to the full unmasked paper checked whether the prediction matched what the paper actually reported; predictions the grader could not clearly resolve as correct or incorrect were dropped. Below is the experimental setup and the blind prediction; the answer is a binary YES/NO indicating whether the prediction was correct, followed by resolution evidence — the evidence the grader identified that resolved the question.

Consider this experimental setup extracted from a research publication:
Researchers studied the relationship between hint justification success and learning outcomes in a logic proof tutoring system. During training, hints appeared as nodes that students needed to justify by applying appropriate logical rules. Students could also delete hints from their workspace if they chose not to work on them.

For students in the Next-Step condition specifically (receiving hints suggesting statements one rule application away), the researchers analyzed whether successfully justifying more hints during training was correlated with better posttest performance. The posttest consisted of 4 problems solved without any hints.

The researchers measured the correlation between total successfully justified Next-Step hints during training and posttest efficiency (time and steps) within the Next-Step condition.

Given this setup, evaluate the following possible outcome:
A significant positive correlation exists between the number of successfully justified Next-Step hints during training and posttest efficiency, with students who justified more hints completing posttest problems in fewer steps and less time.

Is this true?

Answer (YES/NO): NO